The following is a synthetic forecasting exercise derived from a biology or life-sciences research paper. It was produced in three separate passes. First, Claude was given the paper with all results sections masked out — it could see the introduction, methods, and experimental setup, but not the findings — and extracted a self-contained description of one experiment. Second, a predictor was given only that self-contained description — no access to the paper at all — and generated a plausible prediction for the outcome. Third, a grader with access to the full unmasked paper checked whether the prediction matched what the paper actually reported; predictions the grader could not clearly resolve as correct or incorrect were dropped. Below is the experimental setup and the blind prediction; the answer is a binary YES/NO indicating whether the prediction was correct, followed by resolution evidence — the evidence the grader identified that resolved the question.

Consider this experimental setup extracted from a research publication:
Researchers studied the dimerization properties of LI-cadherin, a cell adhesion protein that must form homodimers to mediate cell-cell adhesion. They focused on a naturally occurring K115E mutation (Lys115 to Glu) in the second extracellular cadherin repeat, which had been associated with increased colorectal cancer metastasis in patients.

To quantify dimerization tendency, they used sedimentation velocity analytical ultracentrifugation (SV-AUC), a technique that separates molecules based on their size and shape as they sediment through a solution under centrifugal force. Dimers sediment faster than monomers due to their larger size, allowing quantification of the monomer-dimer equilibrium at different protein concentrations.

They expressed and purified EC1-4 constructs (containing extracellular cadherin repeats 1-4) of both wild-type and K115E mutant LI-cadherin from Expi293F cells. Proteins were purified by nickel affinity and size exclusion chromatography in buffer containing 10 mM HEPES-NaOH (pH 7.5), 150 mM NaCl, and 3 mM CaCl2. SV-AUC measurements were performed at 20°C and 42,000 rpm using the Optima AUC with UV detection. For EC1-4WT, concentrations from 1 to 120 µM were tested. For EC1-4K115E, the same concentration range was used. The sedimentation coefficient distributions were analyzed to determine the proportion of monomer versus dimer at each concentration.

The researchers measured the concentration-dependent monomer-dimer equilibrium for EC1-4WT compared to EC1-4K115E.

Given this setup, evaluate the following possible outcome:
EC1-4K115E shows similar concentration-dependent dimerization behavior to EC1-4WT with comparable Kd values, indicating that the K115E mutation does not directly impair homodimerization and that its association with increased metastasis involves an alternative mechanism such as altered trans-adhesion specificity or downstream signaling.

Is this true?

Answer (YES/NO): NO